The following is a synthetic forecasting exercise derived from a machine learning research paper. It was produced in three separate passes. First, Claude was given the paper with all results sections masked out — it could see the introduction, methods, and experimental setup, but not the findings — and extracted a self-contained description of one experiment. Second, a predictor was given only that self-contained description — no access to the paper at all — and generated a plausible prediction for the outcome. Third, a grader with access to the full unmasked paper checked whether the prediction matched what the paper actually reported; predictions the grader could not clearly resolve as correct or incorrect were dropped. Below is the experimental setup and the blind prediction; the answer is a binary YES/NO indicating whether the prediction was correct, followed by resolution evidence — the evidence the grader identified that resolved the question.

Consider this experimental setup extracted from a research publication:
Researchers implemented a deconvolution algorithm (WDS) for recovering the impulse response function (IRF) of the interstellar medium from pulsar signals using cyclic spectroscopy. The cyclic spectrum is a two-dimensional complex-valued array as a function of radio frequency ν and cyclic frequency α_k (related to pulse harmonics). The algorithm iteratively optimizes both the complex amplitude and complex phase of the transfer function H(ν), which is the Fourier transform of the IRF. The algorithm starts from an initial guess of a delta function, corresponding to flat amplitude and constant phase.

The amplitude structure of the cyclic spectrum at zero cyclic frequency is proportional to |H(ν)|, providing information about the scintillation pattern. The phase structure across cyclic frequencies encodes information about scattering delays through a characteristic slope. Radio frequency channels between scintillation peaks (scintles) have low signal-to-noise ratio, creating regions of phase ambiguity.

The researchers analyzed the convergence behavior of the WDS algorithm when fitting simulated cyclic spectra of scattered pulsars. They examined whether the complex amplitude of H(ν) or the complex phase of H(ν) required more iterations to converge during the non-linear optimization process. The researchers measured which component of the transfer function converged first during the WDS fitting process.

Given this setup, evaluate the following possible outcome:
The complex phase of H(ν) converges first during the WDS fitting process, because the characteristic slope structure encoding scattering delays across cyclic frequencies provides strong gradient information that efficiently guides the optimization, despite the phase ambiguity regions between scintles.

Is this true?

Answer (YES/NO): NO